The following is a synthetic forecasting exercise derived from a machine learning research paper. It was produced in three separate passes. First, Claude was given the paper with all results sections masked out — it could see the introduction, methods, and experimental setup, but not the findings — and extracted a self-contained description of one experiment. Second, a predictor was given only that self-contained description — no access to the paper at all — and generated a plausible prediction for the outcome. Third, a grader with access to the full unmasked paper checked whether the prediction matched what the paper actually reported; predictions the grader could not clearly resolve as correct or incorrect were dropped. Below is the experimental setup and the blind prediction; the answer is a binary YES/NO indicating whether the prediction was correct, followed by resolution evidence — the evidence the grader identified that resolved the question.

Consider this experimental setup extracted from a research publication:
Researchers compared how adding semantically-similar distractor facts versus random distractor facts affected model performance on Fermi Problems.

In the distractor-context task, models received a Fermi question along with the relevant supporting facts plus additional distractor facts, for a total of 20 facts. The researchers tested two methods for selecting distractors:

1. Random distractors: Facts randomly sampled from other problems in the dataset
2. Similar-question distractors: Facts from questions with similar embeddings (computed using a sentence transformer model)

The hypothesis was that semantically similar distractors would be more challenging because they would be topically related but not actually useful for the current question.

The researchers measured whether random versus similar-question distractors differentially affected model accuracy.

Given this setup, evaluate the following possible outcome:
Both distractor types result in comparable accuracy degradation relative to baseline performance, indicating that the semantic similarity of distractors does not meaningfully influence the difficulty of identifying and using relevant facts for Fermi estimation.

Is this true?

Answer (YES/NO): NO